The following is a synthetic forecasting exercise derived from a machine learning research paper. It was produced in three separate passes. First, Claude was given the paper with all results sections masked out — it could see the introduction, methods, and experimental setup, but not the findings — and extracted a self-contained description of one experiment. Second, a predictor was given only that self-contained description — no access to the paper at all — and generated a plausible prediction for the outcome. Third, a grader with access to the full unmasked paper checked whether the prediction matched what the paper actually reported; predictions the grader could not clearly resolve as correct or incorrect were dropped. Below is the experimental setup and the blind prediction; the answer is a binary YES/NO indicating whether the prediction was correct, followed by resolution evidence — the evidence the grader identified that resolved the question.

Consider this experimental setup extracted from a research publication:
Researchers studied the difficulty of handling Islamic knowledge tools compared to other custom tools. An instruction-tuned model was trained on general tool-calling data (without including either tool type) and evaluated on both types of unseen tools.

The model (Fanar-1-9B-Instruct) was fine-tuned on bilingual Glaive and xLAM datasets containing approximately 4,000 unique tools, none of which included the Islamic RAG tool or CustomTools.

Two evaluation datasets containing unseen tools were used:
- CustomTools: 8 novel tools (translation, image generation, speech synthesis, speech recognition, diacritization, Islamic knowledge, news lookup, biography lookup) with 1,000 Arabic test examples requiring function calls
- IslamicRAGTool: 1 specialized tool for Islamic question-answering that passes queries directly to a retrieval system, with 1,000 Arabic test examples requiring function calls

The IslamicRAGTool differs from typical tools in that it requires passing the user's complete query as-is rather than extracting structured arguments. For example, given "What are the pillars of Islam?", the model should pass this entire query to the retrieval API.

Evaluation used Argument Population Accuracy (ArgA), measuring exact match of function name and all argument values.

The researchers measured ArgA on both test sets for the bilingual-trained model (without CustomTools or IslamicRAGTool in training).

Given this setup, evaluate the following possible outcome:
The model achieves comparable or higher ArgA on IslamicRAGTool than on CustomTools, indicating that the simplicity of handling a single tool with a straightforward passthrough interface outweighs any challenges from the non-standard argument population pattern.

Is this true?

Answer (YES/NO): NO